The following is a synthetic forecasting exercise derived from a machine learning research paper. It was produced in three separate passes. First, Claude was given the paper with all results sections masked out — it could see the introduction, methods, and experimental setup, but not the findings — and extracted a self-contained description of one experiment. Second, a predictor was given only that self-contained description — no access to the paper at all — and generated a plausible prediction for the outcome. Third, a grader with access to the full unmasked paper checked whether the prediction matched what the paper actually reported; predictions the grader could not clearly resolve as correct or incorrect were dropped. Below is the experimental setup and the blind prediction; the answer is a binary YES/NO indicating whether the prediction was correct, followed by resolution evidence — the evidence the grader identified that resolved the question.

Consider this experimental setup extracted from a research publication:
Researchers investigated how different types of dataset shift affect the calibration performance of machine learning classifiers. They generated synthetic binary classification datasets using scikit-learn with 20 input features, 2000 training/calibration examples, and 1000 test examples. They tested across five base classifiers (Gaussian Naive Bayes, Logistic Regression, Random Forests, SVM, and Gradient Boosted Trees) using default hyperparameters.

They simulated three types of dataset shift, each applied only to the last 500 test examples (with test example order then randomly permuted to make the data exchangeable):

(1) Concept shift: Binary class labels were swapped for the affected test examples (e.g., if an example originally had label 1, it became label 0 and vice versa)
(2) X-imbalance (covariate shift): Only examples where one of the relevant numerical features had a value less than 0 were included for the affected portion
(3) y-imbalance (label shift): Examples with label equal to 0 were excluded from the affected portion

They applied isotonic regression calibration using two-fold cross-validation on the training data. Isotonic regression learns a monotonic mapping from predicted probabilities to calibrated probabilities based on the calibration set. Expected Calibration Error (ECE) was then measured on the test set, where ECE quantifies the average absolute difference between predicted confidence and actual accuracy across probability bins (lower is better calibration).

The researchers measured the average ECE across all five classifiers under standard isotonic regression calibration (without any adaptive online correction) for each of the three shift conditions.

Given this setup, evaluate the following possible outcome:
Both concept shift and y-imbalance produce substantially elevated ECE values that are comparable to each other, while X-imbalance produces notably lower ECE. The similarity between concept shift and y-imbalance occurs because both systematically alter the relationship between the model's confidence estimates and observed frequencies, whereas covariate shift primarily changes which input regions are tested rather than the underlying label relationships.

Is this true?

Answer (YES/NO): NO